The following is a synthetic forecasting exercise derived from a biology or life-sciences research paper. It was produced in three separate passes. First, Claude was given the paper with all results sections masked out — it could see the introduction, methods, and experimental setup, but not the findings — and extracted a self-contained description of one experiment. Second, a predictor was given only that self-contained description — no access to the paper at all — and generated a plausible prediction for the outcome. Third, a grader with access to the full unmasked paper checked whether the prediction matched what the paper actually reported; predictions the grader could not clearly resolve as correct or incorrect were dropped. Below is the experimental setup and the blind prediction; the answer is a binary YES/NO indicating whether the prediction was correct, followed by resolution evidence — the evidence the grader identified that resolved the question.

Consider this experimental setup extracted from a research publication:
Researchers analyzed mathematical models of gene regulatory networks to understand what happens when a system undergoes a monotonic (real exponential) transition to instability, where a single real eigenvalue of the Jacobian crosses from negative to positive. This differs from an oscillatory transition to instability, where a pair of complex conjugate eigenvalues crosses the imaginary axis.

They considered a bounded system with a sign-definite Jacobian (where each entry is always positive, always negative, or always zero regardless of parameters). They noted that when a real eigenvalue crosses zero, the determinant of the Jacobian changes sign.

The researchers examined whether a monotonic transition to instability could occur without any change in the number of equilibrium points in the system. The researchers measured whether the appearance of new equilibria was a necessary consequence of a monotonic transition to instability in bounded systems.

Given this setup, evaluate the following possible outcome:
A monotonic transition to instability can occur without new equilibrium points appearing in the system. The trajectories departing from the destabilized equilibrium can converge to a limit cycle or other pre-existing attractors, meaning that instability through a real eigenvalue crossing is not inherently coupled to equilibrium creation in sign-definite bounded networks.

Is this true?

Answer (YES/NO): NO